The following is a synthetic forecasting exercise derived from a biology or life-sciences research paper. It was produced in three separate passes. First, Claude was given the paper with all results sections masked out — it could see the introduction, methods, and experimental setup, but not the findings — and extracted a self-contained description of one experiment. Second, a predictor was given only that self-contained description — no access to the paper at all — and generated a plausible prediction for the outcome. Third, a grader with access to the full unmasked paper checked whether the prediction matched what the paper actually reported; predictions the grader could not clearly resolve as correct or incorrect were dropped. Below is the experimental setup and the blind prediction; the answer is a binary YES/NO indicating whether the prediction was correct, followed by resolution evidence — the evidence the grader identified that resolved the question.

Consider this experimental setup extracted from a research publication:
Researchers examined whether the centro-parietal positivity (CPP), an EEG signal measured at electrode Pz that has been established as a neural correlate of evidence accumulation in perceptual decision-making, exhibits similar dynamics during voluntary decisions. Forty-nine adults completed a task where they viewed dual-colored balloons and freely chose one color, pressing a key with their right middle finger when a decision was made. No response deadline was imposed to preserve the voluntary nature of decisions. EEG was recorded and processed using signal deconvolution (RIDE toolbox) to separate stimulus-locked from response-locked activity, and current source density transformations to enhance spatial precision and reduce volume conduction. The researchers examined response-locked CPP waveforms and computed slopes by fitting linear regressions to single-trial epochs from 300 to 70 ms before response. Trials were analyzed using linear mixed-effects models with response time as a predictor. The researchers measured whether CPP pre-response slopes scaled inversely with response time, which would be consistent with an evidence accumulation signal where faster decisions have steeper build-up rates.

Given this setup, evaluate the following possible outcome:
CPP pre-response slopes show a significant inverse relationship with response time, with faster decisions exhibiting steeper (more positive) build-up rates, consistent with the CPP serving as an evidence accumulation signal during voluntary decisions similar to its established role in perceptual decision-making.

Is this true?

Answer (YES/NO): YES